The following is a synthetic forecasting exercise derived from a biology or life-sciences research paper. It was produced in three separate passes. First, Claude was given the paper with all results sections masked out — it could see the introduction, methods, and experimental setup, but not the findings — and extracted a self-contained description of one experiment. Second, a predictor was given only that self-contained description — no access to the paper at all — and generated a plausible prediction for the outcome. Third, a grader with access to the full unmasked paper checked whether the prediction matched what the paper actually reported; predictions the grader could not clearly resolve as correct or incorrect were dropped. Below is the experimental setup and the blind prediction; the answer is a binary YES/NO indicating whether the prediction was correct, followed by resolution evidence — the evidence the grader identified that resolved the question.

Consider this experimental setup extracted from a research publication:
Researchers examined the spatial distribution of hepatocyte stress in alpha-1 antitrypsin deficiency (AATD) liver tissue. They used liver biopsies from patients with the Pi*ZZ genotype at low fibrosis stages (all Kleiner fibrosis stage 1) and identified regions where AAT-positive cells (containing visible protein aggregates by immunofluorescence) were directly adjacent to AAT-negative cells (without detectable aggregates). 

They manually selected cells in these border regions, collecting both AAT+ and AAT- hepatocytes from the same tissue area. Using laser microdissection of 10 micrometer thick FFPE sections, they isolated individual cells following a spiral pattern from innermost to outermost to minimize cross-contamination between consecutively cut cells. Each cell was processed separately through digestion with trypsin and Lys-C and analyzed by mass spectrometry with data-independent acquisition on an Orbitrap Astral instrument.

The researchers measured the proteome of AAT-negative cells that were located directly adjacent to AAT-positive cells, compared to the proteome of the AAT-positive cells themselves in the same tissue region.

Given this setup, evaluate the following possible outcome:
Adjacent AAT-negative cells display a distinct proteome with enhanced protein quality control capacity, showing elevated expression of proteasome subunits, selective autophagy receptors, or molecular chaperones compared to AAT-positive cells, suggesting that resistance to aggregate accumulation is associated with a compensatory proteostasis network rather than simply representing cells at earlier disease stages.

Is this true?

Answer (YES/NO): NO